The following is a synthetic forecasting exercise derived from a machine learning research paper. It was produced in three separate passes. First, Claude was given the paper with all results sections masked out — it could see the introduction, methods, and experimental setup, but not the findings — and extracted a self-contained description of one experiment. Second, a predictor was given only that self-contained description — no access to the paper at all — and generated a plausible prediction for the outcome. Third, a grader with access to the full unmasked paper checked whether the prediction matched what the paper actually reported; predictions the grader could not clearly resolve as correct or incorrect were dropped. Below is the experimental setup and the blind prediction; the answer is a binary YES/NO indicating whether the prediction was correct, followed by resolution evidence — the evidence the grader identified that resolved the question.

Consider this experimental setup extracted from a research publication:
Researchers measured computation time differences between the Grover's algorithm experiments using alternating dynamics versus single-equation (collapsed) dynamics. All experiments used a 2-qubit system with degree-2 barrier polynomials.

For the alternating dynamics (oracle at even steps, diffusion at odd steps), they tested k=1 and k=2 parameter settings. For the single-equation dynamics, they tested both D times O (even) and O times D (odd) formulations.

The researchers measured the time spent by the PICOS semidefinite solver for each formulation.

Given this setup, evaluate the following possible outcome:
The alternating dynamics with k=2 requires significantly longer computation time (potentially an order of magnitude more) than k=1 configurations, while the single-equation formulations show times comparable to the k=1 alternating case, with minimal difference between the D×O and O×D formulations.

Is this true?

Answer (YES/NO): NO